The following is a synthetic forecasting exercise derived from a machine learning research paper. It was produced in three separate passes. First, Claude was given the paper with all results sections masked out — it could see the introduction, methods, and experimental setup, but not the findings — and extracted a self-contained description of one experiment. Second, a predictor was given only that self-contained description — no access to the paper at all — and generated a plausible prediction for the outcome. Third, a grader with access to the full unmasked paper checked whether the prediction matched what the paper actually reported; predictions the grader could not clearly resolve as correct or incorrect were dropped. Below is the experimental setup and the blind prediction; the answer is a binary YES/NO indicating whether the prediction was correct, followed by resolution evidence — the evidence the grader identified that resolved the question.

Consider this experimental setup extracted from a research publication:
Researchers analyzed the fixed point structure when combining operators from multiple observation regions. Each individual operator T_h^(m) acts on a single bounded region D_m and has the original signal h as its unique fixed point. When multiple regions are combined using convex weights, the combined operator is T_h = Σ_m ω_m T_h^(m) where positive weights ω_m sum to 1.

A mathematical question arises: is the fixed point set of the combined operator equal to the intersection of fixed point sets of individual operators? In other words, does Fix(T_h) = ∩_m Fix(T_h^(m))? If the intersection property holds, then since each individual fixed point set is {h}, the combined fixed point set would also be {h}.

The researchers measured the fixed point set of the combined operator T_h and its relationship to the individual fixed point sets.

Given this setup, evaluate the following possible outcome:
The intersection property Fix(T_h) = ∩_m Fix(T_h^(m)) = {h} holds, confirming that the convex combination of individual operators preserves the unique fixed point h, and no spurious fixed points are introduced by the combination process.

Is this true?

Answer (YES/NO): YES